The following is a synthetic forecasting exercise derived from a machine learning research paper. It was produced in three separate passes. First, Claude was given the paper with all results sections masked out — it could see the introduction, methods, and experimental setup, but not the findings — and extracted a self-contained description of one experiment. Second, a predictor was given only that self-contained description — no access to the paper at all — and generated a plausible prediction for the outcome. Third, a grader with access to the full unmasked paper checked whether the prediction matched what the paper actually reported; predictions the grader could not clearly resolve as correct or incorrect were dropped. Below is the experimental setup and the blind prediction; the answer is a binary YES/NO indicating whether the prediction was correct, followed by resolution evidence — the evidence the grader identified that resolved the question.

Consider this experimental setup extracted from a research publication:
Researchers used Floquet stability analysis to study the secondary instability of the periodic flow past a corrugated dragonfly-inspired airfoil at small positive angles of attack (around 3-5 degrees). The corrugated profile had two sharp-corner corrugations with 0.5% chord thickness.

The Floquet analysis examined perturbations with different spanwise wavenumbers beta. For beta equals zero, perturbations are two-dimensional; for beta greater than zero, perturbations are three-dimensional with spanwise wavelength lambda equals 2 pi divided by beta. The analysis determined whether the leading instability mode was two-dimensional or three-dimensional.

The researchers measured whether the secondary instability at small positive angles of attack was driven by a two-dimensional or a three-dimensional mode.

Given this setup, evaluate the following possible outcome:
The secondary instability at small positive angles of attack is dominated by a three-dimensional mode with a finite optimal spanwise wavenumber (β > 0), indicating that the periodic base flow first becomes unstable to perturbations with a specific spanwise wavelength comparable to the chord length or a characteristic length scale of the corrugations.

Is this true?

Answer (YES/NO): YES